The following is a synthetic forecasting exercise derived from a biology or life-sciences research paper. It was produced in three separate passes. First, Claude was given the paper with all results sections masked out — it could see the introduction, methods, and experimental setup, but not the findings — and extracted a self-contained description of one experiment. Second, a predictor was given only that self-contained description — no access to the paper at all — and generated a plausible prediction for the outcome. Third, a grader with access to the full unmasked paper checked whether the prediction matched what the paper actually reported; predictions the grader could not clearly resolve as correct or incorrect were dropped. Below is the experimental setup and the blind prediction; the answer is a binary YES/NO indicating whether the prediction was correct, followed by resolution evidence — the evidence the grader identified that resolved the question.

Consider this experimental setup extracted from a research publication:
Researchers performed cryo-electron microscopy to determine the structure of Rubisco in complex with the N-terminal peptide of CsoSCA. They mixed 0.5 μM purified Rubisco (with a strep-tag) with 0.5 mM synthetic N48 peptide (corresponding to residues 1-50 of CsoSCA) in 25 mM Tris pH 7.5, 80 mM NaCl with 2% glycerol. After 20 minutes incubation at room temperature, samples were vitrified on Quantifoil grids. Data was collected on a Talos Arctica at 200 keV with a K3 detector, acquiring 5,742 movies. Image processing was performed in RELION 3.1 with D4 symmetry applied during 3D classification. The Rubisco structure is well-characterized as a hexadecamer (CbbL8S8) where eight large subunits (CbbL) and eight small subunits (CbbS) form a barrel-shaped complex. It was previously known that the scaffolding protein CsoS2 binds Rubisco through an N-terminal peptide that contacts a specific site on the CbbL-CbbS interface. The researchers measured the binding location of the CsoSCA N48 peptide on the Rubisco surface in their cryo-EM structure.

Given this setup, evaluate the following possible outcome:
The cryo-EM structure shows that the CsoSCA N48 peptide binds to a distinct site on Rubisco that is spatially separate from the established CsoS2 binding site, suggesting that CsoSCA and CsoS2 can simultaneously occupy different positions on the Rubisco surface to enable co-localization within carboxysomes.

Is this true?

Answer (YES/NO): NO